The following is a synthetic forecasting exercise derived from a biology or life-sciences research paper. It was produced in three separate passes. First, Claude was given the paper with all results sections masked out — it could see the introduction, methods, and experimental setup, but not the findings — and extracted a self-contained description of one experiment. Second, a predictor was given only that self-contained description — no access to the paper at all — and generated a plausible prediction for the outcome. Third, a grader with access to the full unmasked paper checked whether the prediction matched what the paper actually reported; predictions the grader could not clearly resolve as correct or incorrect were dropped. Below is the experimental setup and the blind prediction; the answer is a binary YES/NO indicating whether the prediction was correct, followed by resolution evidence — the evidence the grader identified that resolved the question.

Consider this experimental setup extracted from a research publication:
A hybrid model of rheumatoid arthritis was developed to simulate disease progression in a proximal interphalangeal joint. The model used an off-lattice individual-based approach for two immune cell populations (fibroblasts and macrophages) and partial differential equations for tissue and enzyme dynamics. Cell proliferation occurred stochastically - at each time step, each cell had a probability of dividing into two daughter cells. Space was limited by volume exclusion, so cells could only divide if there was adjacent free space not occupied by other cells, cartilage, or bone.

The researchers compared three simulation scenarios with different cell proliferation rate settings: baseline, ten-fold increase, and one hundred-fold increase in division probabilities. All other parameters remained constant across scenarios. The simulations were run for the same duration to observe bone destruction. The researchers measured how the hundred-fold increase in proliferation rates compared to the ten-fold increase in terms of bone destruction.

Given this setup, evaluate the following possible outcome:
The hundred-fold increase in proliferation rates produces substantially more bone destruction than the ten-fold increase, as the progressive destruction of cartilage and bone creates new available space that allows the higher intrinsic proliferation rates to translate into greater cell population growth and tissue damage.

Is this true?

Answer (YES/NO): YES